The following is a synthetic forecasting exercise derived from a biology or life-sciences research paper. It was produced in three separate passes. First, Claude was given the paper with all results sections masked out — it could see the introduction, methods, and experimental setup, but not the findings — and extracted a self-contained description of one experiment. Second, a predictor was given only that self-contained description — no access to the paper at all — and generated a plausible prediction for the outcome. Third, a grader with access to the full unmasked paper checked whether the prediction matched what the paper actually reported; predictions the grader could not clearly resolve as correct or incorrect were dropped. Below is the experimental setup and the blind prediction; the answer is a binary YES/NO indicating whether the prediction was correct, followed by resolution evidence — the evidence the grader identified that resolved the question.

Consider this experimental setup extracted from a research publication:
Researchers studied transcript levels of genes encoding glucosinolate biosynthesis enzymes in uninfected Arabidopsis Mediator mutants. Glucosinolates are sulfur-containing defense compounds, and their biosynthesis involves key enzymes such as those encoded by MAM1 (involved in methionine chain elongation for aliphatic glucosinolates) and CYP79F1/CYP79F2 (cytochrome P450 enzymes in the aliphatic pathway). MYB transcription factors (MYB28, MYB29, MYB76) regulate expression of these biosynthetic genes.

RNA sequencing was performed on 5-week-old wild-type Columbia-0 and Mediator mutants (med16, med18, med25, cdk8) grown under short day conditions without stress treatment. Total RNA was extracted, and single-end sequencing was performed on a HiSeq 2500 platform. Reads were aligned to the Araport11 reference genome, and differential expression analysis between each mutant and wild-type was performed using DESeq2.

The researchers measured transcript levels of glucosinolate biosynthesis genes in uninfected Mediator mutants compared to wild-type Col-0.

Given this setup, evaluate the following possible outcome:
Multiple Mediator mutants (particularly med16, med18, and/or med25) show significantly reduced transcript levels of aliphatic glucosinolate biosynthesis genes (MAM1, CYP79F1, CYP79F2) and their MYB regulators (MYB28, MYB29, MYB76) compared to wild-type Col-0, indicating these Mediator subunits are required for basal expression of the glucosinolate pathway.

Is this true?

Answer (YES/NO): NO